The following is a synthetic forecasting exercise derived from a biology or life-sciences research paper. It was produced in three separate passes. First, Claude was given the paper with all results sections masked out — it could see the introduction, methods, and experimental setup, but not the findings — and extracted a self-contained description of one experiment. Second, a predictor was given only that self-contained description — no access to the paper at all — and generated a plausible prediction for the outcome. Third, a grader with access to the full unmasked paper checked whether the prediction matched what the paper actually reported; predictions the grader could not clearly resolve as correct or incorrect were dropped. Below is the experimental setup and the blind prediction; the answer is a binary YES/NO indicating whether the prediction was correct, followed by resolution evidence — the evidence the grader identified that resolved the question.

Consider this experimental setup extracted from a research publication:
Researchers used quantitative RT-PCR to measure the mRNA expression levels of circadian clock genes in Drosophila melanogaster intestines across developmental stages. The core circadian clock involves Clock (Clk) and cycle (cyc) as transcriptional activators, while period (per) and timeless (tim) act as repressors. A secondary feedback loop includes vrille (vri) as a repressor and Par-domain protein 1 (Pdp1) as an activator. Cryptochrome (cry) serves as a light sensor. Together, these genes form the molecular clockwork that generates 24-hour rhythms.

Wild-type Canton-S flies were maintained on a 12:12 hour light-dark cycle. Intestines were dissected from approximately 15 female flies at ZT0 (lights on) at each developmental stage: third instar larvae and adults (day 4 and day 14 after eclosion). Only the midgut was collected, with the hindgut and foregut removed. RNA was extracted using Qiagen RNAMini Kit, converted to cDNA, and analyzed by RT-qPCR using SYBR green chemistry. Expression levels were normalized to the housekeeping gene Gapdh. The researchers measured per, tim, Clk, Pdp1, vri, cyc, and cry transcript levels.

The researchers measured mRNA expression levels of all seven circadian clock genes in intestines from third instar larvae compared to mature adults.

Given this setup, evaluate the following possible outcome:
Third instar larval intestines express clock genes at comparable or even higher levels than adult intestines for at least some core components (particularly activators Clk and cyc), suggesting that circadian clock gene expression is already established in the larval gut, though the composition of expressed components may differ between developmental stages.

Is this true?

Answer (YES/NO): NO